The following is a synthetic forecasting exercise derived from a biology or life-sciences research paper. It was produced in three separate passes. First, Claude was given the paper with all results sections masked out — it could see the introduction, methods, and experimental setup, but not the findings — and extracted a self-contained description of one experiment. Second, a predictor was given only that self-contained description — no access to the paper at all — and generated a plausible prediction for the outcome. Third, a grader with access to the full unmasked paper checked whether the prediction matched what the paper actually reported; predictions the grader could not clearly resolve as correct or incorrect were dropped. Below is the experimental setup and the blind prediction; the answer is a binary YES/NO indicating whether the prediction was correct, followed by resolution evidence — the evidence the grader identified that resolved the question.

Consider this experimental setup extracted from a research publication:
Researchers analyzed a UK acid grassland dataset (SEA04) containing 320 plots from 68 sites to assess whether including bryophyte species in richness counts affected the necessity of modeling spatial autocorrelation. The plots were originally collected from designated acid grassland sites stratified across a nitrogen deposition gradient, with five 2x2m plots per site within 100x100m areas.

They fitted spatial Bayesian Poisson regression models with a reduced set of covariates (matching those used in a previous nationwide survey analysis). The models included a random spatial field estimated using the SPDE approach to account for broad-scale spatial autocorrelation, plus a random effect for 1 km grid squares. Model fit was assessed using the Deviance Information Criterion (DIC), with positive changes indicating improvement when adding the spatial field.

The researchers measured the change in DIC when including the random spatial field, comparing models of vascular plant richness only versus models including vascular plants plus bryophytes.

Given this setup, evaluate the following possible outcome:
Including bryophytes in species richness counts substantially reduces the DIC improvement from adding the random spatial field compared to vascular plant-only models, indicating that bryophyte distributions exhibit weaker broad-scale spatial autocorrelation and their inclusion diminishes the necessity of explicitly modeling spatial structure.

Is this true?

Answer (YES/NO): YES